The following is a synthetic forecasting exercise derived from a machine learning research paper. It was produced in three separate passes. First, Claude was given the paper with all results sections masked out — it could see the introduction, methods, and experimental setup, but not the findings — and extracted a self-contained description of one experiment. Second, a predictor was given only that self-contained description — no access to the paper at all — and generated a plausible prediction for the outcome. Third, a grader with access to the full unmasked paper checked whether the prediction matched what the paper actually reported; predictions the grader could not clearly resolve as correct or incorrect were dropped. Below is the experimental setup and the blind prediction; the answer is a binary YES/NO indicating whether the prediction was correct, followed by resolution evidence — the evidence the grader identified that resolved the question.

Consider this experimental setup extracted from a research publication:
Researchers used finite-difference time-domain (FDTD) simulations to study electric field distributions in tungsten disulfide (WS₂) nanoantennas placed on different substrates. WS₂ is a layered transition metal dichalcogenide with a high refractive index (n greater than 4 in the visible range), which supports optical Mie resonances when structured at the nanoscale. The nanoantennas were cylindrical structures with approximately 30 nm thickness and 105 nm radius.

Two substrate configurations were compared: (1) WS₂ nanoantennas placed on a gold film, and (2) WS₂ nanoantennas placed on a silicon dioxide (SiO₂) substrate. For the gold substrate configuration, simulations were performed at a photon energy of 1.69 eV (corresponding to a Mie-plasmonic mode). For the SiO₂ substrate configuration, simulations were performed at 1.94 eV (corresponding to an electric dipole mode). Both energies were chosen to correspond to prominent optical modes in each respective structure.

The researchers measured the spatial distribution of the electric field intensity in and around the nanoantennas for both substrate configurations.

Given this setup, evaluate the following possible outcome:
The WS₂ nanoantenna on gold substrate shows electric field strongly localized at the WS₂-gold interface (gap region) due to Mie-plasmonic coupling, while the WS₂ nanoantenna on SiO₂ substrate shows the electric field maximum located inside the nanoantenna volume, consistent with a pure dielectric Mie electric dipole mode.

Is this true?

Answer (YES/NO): NO